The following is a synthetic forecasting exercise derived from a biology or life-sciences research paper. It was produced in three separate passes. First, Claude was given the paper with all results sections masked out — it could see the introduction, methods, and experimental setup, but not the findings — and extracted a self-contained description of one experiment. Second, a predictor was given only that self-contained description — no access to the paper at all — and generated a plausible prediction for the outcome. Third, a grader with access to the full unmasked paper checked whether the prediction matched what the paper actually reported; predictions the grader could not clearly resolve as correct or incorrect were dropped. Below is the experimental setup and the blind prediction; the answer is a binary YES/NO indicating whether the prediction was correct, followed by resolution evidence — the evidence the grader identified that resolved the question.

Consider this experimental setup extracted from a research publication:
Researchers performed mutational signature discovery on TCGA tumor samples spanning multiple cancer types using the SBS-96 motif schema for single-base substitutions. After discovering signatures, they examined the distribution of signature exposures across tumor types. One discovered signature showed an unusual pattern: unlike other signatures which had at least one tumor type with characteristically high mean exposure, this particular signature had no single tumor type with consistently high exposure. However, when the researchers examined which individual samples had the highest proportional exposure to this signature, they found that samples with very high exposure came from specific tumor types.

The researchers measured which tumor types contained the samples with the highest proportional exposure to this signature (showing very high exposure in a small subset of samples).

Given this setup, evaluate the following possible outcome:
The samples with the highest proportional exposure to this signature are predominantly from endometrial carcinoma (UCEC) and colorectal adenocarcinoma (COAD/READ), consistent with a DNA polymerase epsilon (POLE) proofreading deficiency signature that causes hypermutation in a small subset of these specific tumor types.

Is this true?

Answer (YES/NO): YES